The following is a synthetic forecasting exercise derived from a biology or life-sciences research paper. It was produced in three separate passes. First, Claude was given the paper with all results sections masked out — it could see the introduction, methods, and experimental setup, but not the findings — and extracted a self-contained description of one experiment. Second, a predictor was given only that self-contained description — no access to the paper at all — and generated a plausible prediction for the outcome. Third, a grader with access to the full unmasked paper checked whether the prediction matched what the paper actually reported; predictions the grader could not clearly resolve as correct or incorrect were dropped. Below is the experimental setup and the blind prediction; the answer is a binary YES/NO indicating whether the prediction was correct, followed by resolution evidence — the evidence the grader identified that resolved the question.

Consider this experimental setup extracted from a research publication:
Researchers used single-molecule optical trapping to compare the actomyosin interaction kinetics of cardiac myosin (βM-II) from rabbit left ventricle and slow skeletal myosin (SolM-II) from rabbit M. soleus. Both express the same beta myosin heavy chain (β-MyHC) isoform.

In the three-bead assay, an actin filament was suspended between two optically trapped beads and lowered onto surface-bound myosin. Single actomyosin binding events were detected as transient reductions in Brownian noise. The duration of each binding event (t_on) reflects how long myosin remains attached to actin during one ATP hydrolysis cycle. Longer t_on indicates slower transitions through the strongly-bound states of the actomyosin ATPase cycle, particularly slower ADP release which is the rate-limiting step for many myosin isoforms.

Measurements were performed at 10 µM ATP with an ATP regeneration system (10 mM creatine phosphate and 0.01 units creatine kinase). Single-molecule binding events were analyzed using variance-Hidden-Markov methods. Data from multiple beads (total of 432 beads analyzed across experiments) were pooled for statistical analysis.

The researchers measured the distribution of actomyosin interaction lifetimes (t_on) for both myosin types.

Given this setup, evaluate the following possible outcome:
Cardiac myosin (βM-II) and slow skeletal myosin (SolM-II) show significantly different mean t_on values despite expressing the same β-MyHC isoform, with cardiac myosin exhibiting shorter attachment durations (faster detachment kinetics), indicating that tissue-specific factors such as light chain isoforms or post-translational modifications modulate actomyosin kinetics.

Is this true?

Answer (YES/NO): YES